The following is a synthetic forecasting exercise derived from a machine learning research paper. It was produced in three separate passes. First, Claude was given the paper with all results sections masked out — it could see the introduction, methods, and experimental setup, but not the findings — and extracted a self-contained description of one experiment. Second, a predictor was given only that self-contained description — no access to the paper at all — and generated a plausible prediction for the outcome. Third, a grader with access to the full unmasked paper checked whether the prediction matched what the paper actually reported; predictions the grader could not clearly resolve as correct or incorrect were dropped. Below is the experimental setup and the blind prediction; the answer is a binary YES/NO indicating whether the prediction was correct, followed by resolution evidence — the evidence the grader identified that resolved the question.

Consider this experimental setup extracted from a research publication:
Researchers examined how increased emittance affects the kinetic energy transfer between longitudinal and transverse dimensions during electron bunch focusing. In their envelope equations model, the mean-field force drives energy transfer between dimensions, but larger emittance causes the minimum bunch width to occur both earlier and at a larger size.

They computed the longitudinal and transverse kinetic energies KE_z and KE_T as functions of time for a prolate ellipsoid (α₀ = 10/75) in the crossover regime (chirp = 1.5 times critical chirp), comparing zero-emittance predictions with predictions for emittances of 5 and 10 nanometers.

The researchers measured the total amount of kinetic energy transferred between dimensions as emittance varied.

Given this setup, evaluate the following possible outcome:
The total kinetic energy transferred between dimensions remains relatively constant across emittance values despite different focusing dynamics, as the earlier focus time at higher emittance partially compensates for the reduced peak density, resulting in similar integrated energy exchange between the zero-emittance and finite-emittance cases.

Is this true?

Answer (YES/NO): NO